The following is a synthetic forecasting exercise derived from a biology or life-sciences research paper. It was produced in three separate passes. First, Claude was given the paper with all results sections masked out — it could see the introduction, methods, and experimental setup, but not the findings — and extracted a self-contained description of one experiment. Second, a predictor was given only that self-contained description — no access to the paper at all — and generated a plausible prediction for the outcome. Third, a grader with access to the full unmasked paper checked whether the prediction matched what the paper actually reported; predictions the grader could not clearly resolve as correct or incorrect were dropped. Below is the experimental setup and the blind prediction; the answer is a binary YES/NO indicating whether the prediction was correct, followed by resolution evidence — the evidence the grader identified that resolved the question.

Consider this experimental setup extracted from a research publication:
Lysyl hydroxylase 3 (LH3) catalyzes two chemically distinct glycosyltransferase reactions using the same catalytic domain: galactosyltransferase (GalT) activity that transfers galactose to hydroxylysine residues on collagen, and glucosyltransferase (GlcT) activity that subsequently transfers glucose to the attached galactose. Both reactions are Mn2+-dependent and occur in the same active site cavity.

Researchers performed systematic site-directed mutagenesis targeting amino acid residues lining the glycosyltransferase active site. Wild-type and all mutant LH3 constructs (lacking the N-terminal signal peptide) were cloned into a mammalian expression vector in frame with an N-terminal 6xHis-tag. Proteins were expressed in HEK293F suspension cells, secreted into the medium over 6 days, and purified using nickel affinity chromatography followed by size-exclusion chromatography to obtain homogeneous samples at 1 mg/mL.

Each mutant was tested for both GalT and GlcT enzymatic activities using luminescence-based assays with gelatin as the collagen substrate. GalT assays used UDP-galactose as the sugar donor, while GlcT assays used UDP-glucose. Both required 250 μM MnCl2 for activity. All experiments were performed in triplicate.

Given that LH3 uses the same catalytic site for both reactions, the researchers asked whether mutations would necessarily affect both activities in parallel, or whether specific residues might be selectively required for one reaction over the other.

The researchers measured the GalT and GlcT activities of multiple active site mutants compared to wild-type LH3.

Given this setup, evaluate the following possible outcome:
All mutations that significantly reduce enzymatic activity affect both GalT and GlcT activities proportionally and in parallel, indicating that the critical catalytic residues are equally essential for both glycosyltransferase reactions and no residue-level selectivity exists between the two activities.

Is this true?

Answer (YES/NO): NO